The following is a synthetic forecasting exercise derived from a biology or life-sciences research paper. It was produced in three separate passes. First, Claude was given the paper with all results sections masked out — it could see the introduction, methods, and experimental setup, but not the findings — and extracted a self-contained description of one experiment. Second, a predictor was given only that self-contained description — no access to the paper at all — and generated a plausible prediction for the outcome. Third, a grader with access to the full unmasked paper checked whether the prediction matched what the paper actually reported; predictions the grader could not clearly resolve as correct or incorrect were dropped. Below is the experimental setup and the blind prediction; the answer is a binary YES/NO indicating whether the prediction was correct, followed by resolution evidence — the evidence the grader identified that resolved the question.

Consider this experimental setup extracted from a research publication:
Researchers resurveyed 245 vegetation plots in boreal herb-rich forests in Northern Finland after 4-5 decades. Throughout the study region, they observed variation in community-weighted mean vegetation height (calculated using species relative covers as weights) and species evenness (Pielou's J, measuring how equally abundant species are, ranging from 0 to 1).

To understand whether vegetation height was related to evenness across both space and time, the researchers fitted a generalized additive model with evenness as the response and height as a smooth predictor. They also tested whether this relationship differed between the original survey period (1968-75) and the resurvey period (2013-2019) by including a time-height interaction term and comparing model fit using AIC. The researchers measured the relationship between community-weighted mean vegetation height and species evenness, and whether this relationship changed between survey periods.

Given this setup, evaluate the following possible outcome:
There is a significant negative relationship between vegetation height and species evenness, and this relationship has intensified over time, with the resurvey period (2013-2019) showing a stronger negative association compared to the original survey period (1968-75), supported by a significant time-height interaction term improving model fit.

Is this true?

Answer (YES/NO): NO